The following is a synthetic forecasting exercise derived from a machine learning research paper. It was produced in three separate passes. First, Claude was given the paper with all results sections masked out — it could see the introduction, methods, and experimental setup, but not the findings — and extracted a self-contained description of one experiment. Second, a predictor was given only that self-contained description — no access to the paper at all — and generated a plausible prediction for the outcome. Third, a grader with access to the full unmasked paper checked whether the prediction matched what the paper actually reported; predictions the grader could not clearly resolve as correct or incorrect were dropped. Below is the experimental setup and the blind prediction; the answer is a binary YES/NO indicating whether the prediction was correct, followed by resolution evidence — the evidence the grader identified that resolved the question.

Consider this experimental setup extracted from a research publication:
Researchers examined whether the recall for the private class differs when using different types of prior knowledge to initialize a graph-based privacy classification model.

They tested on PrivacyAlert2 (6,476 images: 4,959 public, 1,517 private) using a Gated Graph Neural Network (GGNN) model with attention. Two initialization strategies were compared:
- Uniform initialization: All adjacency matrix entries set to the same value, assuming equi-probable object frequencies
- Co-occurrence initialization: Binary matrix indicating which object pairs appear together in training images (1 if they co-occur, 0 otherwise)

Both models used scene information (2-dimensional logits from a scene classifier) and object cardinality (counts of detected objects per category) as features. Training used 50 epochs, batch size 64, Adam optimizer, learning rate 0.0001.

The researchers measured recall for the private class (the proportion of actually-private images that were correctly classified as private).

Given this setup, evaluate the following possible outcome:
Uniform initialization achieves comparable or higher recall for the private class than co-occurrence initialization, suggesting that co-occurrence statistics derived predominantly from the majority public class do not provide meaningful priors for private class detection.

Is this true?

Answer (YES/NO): NO